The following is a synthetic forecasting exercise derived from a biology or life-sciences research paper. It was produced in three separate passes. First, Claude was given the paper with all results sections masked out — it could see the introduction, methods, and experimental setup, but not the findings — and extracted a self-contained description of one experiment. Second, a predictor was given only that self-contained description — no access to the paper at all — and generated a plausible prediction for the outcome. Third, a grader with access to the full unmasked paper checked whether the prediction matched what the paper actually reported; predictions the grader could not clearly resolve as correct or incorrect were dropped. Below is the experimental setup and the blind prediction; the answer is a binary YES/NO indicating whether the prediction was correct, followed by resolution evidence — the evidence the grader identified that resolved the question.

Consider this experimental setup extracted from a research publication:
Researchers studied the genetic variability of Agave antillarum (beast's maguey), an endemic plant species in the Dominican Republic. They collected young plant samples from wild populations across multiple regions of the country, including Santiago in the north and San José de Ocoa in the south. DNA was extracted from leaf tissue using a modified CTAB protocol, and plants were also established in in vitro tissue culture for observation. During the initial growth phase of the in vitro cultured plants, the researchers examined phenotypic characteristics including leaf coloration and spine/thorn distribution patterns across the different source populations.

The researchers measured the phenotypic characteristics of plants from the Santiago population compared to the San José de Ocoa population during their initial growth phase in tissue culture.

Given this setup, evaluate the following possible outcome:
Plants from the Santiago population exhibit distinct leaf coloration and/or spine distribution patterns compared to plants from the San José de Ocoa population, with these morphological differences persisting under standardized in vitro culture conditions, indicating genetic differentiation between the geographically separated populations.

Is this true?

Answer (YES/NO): YES